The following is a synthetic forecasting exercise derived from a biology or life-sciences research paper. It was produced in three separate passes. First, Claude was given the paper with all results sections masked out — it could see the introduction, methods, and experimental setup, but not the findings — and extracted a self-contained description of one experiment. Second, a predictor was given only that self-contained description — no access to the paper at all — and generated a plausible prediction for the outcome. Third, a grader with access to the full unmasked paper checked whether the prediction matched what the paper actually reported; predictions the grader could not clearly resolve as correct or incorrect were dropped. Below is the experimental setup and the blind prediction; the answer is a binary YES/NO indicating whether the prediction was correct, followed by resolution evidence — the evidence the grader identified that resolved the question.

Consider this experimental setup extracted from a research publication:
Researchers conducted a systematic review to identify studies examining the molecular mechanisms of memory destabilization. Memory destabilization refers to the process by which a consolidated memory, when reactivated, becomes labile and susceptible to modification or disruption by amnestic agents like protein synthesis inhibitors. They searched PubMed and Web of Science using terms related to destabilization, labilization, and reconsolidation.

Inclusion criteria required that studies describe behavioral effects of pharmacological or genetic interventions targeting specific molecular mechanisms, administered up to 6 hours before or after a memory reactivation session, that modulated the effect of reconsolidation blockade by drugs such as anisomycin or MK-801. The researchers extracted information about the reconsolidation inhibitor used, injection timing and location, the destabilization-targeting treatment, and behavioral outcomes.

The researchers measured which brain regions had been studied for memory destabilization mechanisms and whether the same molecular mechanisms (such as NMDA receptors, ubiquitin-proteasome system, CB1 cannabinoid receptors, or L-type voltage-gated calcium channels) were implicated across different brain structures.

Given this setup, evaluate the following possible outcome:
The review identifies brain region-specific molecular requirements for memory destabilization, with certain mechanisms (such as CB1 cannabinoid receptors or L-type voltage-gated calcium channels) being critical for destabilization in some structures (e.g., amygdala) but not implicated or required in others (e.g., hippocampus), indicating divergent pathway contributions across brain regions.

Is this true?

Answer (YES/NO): NO